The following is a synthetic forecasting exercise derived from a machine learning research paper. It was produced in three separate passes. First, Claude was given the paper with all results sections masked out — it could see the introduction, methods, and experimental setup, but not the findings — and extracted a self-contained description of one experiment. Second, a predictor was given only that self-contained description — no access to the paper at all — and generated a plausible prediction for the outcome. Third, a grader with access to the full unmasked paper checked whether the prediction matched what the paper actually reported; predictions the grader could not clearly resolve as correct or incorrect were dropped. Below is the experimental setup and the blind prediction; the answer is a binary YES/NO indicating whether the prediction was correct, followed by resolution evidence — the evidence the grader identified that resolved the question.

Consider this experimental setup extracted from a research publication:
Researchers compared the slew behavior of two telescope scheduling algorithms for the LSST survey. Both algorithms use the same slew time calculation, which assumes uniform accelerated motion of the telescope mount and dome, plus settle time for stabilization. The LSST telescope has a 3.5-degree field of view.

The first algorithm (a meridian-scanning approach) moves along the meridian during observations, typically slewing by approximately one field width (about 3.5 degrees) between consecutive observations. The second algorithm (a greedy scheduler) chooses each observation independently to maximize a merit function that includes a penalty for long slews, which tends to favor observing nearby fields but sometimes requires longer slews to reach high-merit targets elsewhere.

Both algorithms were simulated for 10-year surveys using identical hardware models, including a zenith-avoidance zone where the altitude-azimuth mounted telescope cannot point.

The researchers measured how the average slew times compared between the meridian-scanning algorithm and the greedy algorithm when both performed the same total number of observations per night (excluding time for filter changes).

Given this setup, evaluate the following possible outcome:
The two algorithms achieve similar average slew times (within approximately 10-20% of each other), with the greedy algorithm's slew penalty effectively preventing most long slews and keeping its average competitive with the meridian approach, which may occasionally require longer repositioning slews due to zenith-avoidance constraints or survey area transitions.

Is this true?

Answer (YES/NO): NO